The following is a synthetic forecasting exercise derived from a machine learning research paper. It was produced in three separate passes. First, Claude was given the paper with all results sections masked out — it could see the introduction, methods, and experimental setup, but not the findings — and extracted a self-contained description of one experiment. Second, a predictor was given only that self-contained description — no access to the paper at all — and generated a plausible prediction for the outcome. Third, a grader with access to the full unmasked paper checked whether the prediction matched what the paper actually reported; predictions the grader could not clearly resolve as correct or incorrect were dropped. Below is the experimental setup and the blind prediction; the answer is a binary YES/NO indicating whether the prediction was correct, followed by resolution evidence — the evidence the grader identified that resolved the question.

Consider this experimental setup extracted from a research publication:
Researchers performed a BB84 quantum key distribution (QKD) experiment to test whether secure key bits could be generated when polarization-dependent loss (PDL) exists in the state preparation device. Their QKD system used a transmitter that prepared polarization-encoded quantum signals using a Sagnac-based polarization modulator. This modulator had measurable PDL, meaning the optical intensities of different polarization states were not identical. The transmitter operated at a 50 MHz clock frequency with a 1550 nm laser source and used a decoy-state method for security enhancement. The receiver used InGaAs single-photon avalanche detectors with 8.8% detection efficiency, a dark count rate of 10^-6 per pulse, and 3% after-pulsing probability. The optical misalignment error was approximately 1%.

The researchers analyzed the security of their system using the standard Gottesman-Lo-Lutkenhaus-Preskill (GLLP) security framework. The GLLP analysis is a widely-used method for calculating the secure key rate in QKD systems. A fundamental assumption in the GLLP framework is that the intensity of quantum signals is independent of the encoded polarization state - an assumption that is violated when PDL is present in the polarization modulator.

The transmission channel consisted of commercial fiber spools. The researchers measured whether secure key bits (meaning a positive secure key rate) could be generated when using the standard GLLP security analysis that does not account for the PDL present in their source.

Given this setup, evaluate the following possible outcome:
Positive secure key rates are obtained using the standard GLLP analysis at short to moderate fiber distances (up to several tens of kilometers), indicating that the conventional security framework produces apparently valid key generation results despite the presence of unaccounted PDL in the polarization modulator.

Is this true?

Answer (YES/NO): YES